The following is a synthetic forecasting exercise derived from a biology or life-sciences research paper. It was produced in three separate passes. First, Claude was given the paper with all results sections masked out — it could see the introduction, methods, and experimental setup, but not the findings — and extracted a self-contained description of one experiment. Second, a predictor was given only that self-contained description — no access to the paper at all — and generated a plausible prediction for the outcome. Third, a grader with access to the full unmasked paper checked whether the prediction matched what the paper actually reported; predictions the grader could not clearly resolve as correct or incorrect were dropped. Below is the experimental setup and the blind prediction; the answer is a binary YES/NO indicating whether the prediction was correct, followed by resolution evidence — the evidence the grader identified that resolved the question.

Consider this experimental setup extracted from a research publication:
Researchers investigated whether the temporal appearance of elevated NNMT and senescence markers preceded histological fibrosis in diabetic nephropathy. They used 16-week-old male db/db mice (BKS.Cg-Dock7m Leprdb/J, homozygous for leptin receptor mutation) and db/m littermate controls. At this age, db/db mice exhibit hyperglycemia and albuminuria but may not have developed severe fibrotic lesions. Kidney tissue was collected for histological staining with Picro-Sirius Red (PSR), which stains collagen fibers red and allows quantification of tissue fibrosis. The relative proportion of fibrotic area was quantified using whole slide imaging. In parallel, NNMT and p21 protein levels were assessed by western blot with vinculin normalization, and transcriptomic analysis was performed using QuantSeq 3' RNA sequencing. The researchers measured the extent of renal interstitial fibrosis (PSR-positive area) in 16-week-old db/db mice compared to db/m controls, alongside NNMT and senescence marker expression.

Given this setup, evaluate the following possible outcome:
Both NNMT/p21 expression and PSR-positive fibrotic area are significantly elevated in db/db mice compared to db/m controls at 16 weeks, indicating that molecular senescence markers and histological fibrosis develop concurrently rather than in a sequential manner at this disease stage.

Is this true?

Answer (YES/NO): NO